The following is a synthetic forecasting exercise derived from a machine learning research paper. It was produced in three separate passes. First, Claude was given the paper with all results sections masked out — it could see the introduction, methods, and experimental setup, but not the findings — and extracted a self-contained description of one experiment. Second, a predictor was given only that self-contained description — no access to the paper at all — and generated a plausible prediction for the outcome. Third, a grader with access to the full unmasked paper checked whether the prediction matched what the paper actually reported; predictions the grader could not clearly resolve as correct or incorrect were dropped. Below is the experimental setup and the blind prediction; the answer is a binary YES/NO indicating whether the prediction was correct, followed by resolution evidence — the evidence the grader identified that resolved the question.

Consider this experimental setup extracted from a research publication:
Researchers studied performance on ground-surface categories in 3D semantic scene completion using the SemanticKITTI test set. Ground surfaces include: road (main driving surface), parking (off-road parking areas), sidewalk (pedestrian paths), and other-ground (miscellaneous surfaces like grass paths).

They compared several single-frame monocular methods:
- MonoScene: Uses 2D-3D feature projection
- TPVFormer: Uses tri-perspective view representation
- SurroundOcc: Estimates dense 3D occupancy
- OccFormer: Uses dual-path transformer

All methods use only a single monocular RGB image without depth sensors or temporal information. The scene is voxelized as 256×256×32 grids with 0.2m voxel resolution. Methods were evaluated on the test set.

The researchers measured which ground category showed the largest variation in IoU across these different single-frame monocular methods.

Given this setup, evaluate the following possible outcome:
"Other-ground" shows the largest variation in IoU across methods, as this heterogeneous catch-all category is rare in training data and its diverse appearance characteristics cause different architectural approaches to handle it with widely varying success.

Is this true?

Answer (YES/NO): NO